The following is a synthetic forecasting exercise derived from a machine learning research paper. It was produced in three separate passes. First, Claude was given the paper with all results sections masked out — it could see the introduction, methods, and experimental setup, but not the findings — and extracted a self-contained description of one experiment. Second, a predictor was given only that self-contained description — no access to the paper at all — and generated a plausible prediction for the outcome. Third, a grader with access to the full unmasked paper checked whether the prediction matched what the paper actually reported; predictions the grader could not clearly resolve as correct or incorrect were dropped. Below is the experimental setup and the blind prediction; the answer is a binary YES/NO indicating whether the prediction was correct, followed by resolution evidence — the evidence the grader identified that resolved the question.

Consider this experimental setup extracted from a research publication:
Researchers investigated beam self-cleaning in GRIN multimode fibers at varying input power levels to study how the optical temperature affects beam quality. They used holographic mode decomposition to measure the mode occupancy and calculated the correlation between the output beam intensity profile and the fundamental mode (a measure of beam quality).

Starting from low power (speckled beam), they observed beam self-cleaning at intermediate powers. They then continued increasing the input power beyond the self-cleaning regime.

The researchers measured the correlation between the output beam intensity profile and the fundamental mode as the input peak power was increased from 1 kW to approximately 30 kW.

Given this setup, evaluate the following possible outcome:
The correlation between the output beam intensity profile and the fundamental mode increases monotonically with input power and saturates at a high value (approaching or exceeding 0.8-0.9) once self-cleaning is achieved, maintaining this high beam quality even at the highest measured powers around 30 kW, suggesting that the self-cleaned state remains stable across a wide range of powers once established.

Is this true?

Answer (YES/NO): NO